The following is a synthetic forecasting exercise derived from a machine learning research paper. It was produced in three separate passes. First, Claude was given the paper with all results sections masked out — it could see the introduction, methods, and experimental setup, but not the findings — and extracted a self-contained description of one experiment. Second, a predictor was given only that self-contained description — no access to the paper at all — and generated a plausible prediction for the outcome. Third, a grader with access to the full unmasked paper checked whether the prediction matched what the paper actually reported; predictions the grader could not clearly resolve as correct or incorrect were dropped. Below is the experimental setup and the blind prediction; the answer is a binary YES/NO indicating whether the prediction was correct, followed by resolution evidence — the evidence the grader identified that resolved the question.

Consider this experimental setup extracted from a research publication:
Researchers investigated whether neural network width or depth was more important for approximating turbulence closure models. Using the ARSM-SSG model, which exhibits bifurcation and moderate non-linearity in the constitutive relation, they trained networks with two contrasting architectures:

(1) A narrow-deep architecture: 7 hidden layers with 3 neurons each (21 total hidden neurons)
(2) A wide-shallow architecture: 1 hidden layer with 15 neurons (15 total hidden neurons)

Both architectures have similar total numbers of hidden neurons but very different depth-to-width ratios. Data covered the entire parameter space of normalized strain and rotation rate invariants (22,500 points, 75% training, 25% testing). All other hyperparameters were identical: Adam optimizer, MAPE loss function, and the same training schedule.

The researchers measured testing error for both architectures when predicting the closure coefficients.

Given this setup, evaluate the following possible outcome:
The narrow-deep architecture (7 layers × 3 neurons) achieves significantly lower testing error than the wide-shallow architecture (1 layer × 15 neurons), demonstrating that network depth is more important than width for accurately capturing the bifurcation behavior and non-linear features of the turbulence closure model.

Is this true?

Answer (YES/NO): NO